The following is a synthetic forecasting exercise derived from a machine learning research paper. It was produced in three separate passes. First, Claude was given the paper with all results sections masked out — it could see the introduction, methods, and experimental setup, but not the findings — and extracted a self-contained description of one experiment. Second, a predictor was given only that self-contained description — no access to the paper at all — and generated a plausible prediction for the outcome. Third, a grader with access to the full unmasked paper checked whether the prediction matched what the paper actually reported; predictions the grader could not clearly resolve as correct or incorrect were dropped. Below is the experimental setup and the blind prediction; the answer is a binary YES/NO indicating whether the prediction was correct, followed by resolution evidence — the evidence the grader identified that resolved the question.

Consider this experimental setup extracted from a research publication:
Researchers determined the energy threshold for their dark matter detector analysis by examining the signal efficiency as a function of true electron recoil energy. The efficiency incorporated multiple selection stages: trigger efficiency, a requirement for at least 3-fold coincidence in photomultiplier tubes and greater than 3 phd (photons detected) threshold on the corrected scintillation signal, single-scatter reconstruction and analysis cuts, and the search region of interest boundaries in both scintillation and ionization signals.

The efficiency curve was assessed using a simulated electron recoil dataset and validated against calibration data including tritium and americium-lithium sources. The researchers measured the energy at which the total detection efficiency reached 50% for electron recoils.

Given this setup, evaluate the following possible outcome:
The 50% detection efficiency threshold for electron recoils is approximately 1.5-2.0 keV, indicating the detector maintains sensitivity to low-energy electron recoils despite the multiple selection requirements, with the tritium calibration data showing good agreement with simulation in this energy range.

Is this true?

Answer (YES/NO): YES